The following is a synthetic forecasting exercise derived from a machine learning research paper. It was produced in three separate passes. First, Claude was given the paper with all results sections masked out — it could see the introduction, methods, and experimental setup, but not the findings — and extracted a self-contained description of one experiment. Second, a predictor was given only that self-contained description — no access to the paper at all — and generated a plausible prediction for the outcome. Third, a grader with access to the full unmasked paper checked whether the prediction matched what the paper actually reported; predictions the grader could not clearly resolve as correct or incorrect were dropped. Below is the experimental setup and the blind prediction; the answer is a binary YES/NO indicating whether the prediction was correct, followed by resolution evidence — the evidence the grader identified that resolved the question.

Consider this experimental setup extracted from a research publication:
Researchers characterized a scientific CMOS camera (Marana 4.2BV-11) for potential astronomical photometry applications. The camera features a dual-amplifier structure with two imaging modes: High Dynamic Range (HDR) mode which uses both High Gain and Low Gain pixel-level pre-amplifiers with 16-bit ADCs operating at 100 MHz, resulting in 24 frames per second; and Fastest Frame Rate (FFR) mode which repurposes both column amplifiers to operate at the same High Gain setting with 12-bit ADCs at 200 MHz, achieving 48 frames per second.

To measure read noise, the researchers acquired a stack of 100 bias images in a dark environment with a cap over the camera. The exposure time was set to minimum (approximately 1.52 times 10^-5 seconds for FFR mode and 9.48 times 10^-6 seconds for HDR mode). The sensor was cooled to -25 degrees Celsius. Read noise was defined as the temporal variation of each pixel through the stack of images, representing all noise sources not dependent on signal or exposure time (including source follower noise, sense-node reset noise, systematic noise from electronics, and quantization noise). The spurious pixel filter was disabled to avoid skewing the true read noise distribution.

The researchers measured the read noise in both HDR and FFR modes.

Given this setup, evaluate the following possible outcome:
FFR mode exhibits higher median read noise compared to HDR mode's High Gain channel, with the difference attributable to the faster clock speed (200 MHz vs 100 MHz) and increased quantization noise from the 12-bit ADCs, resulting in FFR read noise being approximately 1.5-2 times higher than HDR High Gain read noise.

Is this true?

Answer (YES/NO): NO